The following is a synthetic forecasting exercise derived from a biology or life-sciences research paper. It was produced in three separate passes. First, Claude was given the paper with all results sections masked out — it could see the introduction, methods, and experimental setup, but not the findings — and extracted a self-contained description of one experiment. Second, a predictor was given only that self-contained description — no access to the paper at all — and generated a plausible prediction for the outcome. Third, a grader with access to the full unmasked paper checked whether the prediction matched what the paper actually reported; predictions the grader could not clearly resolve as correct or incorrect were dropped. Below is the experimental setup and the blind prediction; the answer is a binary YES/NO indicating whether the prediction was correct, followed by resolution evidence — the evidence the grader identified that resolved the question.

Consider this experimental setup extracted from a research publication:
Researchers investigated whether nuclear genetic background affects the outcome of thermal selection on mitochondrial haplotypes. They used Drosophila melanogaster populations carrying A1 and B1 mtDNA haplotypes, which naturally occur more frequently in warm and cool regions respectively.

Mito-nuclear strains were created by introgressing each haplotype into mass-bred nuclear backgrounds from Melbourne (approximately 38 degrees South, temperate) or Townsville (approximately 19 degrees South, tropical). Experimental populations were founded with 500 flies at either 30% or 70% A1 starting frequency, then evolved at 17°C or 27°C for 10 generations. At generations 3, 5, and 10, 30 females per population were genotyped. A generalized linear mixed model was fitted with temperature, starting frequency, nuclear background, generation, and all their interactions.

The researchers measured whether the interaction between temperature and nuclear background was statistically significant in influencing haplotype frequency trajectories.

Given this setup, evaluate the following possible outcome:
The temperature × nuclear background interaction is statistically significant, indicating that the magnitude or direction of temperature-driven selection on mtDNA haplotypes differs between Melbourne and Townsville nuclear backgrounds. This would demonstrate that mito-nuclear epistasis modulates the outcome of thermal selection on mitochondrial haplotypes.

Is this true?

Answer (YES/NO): YES